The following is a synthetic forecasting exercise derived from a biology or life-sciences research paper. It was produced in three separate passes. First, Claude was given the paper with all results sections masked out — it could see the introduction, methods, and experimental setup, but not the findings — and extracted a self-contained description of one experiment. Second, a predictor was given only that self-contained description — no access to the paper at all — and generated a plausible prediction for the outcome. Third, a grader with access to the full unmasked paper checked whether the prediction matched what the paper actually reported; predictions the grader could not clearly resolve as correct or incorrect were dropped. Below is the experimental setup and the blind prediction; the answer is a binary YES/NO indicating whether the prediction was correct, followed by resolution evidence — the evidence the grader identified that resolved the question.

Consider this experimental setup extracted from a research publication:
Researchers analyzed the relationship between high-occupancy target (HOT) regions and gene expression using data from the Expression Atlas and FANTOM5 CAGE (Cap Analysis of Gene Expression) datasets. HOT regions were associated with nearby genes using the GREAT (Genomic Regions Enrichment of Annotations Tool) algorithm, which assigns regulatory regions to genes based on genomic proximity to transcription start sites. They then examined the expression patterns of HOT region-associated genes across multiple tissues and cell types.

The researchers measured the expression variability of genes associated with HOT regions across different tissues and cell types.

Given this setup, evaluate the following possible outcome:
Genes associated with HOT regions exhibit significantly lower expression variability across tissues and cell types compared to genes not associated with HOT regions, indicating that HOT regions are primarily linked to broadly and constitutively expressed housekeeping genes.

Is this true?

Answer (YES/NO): YES